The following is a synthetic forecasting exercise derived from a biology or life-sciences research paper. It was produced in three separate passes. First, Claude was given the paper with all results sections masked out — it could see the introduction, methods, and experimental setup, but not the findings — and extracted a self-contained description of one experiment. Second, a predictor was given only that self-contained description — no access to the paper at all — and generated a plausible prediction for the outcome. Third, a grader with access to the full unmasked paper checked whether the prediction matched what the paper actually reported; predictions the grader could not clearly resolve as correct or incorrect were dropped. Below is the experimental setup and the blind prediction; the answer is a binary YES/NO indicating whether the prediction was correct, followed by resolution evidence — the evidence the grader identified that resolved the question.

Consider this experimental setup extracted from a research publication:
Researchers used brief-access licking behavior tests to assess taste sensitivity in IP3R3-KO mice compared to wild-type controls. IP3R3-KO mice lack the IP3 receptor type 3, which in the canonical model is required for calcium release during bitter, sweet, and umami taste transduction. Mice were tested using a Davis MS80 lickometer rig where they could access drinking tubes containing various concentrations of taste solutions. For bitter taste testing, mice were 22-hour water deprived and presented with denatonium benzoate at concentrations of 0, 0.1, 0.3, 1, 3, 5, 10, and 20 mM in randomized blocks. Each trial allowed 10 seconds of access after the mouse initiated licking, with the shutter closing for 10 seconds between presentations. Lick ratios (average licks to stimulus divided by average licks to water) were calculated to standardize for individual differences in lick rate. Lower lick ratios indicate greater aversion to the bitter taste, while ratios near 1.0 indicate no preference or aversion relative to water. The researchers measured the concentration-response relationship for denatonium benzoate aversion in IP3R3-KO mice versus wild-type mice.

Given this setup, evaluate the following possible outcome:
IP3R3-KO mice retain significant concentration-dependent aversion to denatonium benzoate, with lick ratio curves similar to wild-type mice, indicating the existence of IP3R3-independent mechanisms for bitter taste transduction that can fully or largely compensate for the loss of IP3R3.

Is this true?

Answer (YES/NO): NO